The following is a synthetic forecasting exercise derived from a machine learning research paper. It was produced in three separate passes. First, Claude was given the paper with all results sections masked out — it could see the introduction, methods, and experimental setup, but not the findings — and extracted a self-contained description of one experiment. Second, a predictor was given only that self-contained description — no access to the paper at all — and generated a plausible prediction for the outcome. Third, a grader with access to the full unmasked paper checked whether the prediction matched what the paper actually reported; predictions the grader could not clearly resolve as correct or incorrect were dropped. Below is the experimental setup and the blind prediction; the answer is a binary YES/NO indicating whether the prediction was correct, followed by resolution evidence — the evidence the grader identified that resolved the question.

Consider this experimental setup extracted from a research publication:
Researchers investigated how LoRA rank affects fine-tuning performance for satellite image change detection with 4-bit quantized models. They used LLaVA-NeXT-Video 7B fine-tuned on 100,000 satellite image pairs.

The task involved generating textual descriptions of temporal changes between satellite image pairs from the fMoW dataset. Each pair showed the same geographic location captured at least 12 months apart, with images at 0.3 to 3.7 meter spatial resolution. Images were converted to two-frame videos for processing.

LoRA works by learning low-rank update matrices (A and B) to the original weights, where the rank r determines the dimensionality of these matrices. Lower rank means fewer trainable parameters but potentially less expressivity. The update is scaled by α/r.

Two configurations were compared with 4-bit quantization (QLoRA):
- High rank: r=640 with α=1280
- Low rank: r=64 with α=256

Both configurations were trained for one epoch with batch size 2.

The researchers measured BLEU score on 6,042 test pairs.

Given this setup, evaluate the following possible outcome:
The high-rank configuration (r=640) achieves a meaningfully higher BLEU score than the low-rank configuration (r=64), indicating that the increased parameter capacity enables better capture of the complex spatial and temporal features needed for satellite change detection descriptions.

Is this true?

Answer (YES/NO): NO